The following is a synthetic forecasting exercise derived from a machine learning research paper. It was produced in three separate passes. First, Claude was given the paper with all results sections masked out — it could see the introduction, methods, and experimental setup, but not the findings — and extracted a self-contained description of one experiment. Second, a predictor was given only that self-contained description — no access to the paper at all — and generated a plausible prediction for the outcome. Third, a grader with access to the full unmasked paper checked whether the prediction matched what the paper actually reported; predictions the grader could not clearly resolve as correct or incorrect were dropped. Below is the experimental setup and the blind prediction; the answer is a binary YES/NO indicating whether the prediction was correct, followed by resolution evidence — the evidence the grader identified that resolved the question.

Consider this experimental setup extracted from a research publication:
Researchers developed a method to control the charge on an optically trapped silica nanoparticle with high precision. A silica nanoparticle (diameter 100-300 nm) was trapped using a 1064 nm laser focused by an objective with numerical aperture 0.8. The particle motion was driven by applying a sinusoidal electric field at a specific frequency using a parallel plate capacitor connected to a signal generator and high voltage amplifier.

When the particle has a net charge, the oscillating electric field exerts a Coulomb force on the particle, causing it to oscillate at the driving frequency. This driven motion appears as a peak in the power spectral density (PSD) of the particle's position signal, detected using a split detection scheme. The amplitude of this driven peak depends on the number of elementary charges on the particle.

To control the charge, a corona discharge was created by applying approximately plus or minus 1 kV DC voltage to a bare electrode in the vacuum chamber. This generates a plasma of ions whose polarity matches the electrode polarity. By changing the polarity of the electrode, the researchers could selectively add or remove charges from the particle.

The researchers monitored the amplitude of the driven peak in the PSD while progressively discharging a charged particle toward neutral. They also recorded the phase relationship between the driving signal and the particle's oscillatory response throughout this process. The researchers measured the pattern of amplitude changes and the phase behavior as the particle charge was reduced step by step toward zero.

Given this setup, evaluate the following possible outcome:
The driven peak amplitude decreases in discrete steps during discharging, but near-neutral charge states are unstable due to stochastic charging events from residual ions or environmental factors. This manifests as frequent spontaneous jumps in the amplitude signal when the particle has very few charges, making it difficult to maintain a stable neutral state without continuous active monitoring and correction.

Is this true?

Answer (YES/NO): NO